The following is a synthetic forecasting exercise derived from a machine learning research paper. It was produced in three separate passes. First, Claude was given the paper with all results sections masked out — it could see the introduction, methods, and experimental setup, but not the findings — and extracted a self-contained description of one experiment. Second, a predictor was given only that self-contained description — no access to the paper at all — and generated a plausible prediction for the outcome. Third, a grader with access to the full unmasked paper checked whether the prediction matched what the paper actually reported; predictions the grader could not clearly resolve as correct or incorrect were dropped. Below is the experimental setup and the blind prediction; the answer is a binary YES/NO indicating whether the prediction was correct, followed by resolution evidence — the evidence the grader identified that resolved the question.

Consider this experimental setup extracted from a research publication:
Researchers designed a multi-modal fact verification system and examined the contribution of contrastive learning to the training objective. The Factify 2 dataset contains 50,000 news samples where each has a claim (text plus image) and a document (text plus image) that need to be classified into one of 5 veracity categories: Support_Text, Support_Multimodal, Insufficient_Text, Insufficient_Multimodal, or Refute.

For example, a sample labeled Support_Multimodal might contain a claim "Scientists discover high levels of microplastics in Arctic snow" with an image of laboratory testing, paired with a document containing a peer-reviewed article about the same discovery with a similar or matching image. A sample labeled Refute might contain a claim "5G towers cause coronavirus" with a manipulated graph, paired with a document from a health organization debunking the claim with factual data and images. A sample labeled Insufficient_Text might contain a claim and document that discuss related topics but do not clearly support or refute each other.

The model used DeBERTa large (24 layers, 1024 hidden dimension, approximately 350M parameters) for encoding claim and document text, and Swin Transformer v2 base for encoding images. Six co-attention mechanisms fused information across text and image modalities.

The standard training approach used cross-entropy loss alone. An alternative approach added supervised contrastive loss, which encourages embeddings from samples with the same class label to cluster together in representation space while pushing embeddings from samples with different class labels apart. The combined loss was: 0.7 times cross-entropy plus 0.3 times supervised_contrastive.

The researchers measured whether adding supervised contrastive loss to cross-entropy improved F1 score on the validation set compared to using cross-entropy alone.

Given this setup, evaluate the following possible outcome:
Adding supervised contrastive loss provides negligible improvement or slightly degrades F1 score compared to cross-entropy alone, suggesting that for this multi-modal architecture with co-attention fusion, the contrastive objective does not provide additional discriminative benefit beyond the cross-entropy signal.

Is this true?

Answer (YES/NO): YES